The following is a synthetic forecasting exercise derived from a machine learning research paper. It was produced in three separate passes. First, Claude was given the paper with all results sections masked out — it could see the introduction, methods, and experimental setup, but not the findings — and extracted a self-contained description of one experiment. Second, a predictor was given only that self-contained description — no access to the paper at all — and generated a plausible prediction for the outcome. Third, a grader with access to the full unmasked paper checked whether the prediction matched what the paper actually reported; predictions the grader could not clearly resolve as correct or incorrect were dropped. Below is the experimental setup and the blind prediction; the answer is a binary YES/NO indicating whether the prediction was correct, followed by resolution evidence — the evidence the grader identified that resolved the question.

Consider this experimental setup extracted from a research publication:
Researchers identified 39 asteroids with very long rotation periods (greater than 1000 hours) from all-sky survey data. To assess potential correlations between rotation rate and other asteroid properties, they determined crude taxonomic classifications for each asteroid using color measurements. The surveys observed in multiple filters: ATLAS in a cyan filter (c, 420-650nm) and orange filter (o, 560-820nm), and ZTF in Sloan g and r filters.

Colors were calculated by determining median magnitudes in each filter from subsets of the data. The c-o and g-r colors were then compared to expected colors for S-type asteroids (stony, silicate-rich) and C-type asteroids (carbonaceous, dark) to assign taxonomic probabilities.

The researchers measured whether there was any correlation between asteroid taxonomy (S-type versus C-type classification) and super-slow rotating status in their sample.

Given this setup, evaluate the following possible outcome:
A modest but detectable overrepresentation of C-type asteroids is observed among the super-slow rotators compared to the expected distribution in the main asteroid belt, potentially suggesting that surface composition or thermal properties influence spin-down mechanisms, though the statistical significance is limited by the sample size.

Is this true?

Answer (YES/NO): NO